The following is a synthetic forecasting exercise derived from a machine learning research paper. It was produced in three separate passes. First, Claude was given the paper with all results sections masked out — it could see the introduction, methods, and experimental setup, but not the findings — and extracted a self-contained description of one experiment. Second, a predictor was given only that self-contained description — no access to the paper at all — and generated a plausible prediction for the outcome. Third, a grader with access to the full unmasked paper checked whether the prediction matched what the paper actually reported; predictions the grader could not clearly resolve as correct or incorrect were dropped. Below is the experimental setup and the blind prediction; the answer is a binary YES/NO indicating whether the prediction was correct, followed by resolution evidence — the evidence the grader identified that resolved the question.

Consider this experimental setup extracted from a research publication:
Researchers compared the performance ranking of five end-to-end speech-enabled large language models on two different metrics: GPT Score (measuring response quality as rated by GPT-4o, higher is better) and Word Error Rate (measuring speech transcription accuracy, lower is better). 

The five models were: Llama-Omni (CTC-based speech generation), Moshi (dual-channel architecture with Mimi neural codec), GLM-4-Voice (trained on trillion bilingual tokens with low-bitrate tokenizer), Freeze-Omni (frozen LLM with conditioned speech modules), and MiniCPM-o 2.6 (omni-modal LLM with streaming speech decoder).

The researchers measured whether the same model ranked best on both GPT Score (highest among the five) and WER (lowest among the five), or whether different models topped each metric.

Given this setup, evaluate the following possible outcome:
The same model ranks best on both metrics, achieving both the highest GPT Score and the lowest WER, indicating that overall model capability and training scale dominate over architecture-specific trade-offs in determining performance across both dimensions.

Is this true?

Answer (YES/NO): NO